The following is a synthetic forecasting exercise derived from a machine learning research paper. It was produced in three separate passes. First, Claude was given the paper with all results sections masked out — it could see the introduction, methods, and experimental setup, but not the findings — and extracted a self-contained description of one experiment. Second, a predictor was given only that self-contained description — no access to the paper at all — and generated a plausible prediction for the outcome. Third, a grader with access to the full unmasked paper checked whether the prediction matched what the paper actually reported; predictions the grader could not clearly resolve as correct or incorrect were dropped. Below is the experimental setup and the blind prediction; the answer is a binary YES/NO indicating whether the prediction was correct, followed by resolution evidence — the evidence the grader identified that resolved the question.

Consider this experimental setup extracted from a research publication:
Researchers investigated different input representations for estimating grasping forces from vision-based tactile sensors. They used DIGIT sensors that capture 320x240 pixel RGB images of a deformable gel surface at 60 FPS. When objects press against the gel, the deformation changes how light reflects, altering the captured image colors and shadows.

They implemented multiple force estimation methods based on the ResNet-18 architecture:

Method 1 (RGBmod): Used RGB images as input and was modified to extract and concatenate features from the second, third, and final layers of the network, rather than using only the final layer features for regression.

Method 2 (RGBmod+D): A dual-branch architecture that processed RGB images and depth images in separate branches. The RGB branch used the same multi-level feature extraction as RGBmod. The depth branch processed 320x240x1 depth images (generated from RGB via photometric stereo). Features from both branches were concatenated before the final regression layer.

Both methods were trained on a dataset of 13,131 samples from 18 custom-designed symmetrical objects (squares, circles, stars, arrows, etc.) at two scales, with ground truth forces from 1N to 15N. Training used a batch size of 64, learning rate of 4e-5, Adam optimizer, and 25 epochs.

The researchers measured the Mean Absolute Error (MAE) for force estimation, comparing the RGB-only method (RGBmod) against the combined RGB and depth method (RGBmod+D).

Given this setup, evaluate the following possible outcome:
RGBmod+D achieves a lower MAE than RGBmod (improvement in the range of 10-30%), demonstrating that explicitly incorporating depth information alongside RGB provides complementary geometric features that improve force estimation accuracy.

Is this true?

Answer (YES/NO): NO